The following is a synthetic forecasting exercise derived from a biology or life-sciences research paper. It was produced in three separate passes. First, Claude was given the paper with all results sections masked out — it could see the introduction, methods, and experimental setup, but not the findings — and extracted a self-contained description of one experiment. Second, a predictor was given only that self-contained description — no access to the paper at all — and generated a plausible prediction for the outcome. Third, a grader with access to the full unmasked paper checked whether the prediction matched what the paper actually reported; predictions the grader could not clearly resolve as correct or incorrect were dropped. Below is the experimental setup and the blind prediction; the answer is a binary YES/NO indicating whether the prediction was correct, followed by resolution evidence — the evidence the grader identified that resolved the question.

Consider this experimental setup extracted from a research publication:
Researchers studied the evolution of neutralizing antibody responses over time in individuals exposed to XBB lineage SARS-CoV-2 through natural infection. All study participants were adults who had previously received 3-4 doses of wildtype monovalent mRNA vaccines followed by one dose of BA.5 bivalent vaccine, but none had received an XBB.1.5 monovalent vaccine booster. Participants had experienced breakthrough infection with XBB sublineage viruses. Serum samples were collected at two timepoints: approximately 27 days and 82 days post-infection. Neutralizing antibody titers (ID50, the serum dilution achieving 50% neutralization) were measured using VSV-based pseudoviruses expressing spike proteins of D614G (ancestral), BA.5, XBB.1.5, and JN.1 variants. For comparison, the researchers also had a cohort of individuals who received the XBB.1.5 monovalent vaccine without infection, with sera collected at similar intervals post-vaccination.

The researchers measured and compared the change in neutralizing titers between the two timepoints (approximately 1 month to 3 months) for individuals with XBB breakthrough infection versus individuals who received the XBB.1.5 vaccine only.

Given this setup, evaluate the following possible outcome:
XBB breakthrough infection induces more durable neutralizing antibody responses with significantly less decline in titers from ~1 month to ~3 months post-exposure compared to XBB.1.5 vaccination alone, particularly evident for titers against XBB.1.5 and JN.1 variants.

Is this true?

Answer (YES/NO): NO